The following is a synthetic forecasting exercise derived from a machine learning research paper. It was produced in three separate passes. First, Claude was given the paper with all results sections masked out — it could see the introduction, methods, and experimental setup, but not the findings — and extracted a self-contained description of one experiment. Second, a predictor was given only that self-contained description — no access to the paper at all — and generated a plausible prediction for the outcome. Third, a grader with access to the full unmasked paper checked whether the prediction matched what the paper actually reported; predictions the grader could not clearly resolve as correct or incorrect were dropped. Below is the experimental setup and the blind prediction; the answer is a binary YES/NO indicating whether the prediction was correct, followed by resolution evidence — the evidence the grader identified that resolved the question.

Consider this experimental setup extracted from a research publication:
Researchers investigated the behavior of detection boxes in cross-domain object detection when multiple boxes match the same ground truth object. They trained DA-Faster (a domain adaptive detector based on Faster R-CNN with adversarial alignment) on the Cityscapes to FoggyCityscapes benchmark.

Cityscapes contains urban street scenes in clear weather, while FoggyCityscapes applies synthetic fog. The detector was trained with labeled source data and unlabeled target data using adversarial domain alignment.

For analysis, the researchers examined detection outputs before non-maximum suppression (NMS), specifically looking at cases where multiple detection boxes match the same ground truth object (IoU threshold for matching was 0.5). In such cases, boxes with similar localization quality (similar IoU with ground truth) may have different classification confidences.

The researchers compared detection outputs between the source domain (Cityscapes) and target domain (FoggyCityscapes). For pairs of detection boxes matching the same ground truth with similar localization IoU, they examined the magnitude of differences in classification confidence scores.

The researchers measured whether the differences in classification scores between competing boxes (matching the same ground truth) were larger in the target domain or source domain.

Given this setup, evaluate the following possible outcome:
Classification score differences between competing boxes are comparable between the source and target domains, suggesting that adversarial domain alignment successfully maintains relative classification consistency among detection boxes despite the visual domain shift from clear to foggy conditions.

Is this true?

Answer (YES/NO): NO